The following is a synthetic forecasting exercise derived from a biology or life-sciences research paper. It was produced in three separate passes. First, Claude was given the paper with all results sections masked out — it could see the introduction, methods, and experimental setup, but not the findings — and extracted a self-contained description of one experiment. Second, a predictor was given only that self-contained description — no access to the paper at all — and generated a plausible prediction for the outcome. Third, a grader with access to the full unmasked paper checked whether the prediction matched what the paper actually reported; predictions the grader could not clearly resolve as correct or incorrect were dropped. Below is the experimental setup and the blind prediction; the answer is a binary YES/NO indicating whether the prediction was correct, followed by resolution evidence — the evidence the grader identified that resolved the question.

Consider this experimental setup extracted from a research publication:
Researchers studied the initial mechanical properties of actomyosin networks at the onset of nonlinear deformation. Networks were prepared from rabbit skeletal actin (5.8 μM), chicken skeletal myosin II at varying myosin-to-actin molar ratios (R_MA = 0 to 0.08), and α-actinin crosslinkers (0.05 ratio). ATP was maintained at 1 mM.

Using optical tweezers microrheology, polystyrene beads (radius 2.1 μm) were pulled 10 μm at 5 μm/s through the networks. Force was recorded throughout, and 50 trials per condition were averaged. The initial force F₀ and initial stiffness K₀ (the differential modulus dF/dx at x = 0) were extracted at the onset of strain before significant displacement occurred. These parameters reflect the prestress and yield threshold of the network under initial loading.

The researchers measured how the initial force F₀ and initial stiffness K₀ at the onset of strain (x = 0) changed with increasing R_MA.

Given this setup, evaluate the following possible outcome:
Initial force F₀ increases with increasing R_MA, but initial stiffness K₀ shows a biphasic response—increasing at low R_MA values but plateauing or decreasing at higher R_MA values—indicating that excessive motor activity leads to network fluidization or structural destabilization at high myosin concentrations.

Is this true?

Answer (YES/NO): YES